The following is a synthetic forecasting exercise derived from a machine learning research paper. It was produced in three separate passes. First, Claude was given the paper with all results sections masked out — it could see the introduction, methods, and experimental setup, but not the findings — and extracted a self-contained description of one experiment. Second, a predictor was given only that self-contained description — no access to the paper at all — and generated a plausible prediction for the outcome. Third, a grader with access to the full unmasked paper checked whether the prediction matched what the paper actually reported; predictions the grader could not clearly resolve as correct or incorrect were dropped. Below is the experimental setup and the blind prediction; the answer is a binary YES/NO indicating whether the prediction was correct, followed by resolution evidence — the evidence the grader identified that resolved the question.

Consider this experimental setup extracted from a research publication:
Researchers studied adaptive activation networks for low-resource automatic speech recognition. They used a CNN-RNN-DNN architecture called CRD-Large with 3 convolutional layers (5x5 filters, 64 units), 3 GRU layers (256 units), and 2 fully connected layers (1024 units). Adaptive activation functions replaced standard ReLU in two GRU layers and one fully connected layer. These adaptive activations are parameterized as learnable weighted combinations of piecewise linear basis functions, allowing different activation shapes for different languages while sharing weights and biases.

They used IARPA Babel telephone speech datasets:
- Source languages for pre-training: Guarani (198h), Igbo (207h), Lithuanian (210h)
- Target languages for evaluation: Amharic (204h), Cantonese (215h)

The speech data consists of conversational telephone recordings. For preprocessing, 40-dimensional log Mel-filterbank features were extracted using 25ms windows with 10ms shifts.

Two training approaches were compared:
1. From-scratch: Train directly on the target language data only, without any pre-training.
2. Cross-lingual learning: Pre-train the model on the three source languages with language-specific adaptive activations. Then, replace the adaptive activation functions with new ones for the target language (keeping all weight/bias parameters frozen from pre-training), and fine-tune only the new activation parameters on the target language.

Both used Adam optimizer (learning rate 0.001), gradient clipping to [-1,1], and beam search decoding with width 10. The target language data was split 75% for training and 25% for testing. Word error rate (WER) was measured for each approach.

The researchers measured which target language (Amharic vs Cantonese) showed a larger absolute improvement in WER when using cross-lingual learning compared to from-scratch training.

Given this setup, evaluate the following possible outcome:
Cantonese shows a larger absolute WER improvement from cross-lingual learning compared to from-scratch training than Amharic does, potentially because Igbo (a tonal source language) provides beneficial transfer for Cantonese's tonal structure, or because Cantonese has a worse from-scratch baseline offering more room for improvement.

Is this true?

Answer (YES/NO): YES